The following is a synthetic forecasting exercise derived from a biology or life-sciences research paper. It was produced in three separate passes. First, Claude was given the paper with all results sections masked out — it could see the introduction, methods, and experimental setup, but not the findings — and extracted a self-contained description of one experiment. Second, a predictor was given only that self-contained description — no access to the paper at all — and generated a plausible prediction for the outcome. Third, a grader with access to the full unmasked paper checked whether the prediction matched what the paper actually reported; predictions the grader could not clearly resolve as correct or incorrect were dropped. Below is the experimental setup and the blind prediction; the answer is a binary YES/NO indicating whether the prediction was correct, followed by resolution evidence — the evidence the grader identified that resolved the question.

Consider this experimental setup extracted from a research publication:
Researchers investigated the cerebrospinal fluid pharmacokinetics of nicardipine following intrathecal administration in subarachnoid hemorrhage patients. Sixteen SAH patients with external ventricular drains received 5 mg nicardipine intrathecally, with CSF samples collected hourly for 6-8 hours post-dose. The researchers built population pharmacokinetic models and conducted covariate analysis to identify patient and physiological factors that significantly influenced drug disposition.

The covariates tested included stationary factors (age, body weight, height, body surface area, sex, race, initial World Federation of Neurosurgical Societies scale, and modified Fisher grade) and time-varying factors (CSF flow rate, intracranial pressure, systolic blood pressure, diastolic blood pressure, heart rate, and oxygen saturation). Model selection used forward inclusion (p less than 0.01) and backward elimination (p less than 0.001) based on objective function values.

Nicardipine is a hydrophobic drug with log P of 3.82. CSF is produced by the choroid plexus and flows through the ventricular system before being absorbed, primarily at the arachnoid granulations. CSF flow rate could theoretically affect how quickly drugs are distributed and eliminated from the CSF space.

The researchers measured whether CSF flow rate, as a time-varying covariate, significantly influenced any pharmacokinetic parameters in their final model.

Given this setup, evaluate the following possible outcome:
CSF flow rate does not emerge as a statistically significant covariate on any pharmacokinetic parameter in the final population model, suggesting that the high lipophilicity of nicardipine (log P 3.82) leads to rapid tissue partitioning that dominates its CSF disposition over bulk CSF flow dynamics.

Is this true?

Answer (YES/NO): YES